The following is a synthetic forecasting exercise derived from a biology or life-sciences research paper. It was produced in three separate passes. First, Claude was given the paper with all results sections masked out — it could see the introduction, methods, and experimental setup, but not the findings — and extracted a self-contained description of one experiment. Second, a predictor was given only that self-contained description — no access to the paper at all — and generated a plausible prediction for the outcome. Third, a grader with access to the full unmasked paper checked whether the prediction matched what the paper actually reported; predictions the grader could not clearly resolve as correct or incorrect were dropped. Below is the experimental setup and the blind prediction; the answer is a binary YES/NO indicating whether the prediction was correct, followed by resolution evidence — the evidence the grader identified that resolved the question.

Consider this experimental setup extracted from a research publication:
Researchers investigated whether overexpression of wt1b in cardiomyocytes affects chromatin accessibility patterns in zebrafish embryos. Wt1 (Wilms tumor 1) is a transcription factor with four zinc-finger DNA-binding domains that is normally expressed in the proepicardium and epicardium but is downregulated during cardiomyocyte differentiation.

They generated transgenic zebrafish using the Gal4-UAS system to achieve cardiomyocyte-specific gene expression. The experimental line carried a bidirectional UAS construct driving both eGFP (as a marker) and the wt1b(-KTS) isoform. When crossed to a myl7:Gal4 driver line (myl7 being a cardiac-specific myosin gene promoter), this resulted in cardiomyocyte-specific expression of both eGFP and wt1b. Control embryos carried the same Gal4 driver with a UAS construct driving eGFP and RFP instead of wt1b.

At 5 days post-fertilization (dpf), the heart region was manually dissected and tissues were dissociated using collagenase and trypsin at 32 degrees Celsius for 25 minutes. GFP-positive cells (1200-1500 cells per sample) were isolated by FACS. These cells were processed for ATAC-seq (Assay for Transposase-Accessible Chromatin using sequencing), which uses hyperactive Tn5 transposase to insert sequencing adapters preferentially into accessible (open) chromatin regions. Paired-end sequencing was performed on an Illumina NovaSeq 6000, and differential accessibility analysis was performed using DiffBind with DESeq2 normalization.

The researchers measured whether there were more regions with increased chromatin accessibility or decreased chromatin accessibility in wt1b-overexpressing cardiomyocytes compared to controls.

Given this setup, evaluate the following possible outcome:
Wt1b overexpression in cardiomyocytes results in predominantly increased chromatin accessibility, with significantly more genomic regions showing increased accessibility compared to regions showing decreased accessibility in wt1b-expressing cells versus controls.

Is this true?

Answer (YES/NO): NO